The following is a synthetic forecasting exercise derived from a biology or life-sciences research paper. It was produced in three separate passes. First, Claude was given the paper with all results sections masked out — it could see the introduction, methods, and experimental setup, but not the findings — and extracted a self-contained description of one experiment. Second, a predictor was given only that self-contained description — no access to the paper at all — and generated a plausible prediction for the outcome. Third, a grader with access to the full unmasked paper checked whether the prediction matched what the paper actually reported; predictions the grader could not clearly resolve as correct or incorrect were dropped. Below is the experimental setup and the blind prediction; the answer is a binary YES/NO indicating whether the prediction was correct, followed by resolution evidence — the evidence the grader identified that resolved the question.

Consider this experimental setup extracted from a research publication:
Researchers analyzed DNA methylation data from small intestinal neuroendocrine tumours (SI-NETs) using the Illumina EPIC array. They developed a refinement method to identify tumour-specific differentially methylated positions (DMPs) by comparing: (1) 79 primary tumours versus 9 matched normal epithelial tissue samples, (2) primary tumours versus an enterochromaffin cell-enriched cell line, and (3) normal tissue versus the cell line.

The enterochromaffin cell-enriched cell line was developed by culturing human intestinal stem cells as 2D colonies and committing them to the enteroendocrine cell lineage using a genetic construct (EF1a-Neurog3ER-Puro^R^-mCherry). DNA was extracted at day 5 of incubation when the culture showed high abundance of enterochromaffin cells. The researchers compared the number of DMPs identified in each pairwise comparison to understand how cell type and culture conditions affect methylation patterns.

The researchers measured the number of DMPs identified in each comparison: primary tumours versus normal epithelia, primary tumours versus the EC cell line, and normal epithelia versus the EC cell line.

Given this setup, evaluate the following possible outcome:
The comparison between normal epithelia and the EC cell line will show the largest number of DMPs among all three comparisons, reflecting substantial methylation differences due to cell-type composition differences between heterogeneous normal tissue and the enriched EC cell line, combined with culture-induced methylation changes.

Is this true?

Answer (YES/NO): NO